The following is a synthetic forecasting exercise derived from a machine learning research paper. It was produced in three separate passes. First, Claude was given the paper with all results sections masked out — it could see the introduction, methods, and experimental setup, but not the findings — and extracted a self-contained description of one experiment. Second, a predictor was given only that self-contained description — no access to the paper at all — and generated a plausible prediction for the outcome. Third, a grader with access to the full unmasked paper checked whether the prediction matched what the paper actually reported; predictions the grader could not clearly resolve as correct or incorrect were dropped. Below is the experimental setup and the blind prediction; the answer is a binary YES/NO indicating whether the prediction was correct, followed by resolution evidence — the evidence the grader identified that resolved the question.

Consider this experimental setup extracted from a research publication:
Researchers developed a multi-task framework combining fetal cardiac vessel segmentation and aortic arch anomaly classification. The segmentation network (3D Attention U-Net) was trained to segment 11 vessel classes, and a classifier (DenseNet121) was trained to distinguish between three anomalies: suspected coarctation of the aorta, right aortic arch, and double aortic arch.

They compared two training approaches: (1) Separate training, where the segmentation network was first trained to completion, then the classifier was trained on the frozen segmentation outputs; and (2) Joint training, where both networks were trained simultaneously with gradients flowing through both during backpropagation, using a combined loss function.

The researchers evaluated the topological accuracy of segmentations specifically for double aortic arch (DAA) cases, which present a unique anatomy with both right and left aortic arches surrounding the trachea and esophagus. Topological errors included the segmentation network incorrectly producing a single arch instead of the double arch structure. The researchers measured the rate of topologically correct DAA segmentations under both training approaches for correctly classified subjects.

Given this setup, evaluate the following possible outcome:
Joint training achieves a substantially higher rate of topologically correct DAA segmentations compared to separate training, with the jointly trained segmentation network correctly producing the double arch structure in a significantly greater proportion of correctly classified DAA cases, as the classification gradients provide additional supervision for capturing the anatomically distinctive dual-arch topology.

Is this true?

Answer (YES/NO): YES